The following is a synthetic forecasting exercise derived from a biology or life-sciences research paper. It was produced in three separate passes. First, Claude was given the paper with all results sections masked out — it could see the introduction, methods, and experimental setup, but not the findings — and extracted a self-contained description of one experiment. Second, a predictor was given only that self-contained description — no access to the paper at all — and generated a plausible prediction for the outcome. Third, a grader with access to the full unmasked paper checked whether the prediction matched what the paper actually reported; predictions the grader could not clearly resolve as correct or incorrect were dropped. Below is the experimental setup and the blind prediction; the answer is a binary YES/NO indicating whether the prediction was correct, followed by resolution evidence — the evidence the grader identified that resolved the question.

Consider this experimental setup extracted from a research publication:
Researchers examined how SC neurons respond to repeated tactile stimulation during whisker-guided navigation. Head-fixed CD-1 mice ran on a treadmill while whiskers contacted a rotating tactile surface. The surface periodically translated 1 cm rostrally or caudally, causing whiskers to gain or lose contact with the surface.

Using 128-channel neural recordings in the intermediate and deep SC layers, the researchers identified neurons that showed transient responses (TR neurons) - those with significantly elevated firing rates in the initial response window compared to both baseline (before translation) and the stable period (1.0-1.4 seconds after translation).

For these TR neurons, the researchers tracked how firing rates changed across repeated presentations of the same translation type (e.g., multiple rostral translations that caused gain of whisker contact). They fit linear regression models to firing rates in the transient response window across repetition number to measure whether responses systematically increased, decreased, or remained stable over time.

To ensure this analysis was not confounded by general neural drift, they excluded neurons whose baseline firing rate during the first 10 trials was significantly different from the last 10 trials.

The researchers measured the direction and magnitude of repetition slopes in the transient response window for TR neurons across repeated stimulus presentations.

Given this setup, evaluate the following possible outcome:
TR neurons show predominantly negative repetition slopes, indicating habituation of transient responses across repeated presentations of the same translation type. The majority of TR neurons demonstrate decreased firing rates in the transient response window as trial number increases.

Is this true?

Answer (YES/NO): YES